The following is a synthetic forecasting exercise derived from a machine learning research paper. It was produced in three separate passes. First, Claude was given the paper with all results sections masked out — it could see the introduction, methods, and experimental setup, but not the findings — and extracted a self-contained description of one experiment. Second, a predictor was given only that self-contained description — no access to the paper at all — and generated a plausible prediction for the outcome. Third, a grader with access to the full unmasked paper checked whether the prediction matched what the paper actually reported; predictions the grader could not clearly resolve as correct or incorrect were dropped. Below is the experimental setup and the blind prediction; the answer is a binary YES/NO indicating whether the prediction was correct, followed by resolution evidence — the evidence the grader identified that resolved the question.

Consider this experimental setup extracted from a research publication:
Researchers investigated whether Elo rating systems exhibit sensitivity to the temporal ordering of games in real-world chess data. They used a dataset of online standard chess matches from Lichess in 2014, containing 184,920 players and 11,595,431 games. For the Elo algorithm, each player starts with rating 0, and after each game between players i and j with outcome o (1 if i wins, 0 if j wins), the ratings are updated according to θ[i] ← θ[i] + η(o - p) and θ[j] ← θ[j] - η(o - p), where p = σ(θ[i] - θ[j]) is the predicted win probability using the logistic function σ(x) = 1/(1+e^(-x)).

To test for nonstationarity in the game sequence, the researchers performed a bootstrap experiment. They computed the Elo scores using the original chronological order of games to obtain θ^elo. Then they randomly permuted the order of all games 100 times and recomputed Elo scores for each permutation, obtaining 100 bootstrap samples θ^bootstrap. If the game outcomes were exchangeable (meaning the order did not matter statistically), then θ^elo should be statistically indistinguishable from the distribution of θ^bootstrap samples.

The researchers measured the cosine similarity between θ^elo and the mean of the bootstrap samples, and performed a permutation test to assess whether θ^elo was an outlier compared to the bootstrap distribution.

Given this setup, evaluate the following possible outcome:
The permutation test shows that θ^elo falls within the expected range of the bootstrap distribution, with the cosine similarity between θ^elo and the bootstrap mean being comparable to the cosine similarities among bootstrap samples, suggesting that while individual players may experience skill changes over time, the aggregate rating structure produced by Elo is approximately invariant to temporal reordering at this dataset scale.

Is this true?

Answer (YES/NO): NO